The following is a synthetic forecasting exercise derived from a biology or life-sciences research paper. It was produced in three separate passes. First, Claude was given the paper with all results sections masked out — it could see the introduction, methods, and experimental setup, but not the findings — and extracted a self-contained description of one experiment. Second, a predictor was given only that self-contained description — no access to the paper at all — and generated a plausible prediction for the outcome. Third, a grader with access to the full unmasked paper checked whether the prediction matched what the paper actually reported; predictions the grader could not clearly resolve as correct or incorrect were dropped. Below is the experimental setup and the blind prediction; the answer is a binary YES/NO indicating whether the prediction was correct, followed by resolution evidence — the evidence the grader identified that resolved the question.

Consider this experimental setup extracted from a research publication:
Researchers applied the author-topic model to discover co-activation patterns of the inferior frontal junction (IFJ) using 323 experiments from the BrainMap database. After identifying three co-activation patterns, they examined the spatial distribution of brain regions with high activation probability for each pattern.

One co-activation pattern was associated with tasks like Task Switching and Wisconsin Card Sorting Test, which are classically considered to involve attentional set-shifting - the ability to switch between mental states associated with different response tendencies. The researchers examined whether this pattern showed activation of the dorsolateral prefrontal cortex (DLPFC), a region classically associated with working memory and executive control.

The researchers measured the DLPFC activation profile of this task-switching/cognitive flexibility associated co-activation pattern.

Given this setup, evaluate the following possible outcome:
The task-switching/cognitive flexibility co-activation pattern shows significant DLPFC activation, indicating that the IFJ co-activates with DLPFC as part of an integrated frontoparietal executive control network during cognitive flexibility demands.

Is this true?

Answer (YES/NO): NO